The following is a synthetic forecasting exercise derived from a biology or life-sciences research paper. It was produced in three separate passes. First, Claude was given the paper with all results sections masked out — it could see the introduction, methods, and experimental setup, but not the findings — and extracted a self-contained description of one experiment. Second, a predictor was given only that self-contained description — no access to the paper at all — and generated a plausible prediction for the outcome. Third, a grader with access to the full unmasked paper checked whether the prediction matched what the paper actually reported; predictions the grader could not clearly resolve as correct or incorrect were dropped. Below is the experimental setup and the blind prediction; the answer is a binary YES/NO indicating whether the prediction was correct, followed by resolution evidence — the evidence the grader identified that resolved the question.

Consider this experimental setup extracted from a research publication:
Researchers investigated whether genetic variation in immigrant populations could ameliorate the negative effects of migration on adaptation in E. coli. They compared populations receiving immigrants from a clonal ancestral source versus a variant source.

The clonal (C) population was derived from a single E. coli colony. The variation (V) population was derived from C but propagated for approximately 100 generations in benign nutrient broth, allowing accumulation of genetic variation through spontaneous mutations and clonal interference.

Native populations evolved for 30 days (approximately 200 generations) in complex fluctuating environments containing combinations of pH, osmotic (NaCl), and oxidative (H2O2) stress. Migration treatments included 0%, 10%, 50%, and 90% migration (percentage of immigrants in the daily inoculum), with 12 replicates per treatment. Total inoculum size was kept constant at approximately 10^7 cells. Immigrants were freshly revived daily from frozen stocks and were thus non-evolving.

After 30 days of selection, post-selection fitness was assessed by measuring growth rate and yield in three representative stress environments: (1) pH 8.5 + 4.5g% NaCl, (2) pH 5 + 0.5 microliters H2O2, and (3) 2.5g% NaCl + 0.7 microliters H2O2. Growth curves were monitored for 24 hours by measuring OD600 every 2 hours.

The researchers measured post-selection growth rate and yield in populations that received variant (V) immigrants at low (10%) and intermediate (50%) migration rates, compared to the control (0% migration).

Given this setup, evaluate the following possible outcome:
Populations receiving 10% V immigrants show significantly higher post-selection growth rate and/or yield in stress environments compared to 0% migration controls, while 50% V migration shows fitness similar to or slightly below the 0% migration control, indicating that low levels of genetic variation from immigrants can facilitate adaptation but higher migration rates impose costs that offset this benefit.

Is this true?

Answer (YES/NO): NO